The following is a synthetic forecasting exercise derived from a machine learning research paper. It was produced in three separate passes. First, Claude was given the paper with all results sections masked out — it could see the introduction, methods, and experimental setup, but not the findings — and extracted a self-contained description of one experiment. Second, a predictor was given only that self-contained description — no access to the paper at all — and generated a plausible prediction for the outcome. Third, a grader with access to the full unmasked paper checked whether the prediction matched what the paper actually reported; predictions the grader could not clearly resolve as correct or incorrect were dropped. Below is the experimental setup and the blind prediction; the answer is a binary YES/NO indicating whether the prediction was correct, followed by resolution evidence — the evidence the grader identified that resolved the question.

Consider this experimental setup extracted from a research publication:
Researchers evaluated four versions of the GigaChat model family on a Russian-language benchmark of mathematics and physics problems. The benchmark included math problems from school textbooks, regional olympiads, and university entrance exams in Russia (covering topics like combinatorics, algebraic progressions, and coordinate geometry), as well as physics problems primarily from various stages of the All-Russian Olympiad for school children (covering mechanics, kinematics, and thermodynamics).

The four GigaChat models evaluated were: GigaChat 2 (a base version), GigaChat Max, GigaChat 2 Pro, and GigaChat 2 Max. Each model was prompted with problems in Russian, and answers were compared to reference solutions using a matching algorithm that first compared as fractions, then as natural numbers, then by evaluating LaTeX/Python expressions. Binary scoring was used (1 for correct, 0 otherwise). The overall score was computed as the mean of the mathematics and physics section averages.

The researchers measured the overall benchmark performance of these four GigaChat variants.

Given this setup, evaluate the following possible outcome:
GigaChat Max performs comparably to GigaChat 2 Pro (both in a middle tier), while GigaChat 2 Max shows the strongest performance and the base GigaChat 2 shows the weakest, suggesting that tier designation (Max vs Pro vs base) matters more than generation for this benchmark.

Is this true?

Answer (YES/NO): NO